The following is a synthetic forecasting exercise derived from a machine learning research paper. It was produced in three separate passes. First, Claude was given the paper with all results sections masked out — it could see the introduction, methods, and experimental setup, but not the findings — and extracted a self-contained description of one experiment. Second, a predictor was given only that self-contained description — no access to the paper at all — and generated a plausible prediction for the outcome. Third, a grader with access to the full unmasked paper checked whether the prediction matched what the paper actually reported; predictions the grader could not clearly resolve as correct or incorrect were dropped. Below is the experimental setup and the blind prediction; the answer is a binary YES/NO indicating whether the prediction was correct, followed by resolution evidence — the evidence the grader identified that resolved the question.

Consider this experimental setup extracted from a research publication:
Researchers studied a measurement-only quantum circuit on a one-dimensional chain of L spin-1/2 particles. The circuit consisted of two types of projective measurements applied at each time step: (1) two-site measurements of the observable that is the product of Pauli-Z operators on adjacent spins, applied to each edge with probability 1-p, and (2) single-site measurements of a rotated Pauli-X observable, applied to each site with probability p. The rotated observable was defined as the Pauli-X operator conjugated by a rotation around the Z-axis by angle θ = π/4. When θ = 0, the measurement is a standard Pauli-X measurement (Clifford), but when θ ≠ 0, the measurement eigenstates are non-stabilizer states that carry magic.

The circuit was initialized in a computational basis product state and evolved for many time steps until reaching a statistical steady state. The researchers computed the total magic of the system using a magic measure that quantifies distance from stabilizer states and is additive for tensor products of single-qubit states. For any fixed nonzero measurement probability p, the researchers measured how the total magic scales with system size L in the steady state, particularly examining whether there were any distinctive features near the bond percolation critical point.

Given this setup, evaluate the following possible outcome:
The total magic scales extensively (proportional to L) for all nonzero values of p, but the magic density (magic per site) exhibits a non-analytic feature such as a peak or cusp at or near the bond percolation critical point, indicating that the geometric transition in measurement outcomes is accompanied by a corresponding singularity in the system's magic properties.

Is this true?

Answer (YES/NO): NO